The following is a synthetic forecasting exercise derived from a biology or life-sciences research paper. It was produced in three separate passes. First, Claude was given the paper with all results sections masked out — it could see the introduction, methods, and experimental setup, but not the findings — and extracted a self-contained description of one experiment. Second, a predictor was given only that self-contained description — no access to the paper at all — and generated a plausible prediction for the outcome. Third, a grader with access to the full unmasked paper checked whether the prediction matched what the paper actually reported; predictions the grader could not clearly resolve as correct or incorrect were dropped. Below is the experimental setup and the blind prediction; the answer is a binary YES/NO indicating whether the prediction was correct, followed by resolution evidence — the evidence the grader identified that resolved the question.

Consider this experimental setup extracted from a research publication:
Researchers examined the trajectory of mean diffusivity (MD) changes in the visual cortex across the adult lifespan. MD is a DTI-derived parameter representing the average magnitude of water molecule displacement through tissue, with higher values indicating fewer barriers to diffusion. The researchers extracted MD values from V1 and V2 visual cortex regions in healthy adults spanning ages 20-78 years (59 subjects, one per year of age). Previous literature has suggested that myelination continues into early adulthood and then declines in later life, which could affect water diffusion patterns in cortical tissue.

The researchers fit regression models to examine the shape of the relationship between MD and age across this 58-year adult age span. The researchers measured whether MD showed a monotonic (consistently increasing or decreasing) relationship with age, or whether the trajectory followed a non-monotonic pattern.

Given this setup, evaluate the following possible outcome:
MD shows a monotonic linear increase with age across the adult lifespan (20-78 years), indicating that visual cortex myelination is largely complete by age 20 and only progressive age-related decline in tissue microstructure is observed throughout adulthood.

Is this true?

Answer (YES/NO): NO